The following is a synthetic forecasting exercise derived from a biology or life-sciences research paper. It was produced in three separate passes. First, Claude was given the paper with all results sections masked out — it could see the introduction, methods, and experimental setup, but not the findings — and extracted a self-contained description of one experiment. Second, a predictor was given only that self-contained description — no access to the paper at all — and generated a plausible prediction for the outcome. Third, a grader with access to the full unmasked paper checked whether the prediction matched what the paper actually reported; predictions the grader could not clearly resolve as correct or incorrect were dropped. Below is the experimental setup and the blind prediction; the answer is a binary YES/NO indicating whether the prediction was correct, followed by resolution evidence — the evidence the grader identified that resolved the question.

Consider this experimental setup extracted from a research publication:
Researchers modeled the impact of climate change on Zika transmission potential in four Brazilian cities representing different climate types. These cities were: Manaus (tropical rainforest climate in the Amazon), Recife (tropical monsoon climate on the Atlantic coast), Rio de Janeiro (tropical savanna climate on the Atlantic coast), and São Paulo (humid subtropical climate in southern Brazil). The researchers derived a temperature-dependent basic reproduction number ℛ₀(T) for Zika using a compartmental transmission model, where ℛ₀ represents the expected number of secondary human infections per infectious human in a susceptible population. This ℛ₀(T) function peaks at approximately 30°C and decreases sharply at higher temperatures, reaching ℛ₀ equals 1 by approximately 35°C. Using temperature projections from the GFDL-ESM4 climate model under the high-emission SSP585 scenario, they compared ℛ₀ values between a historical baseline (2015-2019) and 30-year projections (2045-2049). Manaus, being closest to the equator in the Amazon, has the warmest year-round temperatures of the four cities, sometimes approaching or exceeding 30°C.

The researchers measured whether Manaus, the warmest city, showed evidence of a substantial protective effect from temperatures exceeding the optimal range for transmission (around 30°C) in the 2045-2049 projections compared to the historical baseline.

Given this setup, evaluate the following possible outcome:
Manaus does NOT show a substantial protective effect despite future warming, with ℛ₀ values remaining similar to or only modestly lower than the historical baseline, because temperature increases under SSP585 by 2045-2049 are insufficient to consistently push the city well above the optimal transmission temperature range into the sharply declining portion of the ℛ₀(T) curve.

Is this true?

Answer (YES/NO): NO